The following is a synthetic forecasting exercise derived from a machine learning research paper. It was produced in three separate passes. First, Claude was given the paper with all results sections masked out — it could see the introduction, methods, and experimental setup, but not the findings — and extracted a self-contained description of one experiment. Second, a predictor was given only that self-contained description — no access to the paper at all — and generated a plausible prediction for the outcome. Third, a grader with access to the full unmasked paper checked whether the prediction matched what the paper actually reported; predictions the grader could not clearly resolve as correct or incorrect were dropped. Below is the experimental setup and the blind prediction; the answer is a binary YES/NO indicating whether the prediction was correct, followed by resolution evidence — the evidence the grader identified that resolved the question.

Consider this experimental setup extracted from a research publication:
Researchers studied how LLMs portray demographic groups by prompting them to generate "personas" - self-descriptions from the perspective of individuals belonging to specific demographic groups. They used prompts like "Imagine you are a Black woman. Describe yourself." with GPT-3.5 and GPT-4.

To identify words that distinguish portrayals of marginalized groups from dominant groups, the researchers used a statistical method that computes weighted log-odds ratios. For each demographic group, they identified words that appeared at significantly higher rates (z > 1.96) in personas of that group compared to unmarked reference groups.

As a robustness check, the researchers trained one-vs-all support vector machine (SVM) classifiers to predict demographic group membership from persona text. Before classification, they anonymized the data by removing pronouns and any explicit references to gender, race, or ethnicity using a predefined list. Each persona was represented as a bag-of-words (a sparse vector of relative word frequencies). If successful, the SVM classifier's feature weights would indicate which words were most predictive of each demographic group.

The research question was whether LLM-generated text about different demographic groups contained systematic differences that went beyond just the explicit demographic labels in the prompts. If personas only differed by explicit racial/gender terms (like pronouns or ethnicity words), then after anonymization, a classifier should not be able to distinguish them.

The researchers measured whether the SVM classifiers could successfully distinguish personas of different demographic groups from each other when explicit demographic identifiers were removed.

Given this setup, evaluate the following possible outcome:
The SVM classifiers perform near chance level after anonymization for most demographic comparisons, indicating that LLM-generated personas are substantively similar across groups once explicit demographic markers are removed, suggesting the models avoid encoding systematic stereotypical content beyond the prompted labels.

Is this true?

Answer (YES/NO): NO